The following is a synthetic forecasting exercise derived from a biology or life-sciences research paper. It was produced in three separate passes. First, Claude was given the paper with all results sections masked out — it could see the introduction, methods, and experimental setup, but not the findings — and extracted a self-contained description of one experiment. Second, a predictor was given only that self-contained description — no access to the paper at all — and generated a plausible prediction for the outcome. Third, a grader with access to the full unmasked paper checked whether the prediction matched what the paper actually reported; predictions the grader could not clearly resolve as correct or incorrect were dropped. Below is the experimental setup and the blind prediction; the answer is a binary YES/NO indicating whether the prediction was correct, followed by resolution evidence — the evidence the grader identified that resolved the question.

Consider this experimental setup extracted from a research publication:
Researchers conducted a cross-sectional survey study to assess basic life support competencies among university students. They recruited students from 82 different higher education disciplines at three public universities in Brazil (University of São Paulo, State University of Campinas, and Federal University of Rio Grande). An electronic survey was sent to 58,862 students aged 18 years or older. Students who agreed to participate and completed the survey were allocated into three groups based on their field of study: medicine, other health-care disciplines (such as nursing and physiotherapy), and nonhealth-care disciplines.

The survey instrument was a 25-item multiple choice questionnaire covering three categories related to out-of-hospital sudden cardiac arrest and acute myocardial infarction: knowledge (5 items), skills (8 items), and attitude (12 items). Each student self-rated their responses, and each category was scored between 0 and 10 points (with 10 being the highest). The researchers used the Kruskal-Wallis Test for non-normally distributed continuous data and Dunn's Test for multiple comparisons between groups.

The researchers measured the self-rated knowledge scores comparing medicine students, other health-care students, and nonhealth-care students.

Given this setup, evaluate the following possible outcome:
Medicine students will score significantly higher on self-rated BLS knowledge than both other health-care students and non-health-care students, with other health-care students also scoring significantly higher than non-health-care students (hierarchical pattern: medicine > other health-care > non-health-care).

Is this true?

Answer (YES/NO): YES